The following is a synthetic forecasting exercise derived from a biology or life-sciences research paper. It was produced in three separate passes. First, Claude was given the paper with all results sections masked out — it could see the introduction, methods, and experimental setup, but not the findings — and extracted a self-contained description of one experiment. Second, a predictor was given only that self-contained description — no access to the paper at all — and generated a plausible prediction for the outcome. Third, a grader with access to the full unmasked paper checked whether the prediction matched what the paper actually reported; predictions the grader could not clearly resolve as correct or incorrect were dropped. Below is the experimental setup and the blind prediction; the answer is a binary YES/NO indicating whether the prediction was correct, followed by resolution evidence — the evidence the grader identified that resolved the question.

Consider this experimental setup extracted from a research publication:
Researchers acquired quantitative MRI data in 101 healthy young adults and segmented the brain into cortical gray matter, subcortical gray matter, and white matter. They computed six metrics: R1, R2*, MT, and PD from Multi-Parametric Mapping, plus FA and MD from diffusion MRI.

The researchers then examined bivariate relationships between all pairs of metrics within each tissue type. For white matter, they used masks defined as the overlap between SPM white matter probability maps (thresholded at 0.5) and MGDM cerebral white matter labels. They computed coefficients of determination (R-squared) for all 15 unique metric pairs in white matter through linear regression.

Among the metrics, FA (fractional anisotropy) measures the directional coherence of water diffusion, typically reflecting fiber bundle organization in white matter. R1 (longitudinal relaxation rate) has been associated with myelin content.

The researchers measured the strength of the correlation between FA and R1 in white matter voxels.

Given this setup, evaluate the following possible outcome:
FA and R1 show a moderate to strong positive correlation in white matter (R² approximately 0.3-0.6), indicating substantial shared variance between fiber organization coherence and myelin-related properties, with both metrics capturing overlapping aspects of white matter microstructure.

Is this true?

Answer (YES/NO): NO